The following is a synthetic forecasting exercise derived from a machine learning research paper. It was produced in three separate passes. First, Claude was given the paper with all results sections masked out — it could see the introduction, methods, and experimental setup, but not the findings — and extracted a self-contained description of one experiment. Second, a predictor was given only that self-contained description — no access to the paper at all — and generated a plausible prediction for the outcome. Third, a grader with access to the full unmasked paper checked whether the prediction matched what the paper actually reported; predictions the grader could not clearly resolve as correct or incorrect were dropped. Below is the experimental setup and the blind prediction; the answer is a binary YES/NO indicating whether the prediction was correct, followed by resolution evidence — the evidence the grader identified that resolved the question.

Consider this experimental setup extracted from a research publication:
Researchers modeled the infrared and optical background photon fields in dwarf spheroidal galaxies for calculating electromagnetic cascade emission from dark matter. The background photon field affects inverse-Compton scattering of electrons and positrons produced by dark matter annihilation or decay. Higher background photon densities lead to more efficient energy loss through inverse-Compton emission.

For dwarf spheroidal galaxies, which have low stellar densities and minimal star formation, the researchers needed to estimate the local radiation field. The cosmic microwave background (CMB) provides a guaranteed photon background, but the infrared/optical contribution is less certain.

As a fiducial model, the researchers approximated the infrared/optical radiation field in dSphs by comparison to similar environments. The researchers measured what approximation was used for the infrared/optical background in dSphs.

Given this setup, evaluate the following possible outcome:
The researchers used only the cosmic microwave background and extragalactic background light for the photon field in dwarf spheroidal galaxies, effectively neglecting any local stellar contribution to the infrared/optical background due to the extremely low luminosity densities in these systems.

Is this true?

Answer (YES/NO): NO